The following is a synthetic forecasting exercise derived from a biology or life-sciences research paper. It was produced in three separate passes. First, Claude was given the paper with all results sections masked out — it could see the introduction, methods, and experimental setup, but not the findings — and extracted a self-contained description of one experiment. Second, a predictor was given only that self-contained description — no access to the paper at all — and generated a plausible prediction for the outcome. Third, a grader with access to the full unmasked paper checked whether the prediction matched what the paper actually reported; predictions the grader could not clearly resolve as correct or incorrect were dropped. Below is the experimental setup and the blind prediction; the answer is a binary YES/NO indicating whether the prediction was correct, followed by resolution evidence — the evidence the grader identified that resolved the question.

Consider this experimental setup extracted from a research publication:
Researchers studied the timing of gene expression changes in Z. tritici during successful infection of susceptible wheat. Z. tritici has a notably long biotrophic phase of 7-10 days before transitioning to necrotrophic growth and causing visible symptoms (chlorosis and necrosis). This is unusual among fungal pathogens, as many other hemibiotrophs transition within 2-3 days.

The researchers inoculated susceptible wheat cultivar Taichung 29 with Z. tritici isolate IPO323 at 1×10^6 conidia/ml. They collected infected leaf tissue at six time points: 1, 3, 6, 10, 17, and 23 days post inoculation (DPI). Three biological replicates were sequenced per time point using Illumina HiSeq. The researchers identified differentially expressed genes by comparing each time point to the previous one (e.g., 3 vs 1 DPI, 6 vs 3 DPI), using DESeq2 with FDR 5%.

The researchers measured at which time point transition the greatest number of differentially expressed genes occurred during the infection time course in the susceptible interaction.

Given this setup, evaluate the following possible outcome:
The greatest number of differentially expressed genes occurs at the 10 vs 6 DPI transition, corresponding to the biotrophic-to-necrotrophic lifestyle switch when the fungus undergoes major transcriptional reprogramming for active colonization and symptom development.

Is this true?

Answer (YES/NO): YES